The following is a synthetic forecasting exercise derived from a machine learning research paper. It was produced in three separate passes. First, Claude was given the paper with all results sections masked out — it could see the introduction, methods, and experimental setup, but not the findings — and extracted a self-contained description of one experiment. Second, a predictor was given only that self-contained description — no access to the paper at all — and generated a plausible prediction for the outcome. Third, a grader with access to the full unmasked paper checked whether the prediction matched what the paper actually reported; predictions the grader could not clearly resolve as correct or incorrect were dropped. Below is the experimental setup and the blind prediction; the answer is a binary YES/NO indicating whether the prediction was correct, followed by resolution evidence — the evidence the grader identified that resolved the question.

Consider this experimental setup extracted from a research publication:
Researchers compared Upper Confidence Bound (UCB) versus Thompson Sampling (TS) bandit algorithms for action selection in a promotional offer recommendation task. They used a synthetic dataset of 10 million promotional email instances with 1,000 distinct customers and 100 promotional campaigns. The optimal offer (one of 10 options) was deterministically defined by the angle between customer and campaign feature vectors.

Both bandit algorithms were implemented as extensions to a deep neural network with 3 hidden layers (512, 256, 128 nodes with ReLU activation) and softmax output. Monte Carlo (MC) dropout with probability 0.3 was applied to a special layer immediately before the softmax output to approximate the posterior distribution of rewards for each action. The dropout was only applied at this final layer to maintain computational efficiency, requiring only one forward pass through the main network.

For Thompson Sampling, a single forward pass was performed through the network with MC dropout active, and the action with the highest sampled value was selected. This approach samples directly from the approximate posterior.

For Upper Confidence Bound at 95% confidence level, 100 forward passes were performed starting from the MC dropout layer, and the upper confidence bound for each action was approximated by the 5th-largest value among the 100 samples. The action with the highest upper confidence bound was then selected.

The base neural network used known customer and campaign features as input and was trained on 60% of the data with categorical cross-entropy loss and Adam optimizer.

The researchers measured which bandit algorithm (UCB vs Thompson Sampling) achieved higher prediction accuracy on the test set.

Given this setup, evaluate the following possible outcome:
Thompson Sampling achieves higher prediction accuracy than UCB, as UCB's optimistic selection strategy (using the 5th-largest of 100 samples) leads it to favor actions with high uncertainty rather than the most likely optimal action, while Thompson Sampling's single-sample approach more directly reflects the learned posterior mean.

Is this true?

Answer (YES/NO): NO